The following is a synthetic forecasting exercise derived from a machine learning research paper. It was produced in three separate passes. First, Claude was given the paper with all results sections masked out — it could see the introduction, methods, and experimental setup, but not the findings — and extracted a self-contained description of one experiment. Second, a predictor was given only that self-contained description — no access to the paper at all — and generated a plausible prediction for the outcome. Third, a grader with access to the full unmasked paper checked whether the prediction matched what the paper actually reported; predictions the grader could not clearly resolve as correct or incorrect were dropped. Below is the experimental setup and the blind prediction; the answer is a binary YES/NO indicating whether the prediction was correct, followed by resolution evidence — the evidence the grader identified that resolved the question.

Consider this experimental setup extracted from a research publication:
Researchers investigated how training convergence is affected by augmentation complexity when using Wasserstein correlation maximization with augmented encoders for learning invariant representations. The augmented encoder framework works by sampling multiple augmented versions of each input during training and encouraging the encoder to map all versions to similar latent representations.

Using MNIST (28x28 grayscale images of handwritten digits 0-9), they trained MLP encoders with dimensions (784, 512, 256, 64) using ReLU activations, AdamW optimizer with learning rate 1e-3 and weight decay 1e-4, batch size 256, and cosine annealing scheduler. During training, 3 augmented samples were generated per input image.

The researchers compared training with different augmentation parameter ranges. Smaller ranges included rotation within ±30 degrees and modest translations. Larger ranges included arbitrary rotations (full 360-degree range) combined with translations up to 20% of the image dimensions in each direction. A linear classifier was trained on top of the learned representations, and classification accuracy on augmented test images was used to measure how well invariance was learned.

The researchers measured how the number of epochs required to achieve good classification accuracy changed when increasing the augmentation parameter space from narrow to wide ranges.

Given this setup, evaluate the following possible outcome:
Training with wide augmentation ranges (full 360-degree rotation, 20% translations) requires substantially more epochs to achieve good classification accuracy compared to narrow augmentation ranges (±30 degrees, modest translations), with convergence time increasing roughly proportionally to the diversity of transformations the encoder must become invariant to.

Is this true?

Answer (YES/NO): NO